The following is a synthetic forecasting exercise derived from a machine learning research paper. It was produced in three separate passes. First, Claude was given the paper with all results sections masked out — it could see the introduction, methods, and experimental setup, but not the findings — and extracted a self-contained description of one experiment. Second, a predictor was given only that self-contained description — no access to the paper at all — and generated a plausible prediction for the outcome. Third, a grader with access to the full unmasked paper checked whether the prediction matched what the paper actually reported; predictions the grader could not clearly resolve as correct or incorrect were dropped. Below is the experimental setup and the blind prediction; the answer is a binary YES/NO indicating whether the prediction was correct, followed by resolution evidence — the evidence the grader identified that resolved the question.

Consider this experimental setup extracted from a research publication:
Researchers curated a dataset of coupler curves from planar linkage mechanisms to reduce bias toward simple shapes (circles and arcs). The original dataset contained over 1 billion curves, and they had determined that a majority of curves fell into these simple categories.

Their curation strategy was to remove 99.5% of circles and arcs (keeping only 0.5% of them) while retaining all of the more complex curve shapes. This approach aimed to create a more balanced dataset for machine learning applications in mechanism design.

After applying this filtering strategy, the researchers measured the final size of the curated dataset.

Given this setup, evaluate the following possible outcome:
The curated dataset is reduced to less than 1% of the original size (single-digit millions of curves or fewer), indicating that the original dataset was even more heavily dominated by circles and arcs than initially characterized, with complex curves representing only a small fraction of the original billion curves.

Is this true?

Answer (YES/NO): NO